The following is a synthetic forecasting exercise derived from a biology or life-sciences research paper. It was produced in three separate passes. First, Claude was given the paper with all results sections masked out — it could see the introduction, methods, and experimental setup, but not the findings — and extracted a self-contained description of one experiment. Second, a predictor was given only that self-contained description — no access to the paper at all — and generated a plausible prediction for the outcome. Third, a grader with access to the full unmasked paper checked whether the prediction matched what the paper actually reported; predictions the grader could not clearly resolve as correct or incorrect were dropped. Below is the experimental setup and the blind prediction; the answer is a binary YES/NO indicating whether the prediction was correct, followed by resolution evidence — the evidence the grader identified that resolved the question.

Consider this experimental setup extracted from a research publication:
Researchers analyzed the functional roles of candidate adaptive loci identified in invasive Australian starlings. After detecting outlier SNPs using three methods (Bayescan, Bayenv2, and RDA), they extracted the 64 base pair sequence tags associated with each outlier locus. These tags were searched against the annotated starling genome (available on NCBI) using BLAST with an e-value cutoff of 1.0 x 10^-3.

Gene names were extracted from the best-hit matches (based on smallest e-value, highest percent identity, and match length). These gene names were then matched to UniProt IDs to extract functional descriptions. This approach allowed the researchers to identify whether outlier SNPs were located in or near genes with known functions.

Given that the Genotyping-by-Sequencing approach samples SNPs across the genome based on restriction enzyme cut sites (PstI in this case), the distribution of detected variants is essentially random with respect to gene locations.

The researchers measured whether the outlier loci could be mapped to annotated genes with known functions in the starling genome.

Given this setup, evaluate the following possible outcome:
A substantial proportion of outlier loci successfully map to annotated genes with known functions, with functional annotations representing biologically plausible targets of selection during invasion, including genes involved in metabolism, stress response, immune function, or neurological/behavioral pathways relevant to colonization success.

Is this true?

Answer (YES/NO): NO